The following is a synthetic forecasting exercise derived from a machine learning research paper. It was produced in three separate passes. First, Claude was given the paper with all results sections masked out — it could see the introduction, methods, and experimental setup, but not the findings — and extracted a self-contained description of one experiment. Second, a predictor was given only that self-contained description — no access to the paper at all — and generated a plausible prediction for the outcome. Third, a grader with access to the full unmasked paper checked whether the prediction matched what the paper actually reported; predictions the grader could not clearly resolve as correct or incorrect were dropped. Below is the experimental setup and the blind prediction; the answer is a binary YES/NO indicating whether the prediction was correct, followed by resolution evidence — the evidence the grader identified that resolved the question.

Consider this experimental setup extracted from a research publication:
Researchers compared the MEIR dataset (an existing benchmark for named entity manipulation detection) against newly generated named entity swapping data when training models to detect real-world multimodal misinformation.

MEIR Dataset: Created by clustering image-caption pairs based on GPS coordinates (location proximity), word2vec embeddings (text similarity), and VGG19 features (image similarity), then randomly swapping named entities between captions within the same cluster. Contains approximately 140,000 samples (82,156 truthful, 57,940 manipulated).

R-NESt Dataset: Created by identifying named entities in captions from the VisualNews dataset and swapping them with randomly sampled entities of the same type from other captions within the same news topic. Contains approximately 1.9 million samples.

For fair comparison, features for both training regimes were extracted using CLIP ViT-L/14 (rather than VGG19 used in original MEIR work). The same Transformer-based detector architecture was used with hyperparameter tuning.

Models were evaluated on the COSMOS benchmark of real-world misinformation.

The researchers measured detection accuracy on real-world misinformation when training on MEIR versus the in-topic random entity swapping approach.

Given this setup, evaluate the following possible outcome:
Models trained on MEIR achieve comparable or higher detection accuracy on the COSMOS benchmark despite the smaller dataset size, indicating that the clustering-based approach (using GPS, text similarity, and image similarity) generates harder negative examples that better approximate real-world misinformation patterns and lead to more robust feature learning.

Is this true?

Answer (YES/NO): NO